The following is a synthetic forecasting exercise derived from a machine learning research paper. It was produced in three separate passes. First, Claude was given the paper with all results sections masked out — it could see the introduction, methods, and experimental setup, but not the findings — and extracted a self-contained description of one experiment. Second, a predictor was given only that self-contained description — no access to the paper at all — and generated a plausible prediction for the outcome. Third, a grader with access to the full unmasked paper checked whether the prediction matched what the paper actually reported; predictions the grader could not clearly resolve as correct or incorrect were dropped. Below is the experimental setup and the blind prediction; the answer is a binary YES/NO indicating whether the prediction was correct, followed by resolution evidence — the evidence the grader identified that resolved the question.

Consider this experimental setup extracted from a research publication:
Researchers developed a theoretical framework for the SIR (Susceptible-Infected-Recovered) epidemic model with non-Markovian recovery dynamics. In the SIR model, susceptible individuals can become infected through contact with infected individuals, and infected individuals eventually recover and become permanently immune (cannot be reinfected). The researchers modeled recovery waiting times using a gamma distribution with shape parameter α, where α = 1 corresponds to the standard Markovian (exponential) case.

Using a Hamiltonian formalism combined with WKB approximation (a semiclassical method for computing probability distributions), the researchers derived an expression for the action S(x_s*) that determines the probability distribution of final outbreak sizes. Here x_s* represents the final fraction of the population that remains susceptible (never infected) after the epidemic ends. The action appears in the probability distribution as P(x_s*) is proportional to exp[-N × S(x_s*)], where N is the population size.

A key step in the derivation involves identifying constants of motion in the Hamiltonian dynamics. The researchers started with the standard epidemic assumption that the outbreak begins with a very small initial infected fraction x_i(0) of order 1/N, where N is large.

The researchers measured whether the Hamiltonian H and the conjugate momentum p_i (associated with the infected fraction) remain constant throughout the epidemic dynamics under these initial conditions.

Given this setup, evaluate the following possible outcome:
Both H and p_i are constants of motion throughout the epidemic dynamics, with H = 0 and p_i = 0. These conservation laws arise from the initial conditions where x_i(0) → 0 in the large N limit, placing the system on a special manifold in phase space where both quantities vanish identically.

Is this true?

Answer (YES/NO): NO